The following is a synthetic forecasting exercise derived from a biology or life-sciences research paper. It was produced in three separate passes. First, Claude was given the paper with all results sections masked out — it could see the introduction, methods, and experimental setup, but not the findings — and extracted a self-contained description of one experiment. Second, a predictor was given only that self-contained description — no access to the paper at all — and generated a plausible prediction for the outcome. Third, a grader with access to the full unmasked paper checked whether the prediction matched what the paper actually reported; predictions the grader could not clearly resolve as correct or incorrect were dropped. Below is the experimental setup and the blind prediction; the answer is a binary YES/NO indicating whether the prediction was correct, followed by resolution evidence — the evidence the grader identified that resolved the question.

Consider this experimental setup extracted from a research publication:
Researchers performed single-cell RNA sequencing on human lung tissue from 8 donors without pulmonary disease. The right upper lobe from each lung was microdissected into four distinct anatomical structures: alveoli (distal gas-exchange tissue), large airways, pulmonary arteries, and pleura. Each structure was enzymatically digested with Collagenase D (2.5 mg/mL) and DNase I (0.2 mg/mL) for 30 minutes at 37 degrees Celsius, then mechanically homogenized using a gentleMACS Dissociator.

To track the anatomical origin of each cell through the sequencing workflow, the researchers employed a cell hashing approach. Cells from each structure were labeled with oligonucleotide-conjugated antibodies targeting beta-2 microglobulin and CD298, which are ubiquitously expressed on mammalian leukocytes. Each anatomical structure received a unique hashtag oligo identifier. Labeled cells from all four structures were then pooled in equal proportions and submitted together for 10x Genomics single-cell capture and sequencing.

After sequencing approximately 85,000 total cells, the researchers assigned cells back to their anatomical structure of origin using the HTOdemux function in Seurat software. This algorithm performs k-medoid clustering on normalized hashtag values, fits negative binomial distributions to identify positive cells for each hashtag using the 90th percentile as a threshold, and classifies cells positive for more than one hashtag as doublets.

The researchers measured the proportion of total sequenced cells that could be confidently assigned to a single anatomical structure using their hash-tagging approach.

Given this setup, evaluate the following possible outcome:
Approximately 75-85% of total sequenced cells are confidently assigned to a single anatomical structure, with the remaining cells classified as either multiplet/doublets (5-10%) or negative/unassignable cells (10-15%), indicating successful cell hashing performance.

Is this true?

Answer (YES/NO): NO